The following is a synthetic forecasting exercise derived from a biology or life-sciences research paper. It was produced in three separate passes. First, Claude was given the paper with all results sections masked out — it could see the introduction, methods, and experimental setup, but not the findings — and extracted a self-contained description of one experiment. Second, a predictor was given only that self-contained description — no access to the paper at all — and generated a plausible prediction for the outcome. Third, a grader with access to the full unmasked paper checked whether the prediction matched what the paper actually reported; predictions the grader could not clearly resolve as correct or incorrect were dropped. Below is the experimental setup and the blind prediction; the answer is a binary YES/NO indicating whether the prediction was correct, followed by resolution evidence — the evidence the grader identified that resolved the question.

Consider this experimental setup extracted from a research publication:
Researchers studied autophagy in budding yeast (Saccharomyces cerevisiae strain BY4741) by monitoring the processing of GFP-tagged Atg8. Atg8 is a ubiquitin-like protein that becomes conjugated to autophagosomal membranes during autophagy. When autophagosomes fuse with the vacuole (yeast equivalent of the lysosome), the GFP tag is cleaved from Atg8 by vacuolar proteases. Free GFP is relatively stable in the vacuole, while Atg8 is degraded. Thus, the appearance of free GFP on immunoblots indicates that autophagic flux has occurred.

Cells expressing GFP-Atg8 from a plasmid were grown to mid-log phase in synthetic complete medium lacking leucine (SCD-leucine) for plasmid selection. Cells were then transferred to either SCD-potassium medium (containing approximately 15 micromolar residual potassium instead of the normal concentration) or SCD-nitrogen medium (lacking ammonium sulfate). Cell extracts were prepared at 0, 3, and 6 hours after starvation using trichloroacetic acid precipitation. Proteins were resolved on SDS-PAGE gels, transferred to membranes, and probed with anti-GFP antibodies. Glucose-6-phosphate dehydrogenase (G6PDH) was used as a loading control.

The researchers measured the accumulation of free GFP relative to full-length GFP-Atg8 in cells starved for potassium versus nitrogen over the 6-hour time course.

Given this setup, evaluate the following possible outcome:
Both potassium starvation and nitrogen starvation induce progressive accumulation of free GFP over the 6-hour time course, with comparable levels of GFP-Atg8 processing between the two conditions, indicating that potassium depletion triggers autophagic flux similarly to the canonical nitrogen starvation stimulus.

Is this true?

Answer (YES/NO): NO